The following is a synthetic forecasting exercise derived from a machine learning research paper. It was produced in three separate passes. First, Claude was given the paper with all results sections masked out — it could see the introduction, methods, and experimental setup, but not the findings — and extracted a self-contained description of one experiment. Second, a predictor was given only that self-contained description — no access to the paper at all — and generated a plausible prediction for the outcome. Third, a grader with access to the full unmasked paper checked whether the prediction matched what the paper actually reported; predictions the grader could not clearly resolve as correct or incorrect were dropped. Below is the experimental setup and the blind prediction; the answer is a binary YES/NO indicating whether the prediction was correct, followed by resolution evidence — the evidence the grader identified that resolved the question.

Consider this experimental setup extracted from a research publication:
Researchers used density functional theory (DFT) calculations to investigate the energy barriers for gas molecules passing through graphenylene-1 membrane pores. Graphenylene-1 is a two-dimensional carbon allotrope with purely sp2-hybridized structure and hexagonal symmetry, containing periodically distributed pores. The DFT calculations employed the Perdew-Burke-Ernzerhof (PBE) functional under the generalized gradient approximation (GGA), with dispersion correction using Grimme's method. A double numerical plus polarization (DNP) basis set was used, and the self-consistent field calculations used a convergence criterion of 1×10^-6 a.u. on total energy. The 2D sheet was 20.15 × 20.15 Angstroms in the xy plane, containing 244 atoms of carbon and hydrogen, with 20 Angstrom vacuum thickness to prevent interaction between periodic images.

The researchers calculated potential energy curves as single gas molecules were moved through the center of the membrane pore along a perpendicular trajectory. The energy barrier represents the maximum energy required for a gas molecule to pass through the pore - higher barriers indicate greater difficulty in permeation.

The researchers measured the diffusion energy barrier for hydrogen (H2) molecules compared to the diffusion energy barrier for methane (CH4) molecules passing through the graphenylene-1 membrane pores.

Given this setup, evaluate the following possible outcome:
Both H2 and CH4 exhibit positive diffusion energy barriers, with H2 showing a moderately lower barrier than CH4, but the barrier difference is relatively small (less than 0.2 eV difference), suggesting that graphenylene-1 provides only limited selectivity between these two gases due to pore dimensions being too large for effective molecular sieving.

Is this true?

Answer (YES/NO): NO